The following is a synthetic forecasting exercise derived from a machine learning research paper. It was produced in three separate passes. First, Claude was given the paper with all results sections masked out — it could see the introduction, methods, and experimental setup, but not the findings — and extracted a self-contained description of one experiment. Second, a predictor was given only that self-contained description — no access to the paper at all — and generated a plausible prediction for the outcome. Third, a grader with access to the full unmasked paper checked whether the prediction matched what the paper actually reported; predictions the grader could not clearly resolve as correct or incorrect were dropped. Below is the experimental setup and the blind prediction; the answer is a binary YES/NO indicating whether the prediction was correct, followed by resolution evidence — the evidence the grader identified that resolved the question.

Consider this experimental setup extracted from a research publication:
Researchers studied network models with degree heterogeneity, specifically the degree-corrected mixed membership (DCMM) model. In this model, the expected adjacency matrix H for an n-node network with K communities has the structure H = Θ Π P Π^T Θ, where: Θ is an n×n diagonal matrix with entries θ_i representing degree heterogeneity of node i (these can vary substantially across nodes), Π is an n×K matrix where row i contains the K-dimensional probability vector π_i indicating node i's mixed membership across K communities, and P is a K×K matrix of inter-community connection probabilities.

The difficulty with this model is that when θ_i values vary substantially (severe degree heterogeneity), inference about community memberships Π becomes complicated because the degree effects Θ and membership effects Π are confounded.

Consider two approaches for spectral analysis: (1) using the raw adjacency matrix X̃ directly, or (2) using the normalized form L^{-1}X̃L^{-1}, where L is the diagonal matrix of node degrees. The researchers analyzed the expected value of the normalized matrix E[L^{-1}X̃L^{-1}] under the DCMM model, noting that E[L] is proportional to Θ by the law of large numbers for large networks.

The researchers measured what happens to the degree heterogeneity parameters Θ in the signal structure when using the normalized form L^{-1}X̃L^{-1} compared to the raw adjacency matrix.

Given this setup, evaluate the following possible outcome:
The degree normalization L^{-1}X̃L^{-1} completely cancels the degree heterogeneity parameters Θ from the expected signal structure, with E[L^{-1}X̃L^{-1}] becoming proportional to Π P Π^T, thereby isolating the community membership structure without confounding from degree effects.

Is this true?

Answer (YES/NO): NO